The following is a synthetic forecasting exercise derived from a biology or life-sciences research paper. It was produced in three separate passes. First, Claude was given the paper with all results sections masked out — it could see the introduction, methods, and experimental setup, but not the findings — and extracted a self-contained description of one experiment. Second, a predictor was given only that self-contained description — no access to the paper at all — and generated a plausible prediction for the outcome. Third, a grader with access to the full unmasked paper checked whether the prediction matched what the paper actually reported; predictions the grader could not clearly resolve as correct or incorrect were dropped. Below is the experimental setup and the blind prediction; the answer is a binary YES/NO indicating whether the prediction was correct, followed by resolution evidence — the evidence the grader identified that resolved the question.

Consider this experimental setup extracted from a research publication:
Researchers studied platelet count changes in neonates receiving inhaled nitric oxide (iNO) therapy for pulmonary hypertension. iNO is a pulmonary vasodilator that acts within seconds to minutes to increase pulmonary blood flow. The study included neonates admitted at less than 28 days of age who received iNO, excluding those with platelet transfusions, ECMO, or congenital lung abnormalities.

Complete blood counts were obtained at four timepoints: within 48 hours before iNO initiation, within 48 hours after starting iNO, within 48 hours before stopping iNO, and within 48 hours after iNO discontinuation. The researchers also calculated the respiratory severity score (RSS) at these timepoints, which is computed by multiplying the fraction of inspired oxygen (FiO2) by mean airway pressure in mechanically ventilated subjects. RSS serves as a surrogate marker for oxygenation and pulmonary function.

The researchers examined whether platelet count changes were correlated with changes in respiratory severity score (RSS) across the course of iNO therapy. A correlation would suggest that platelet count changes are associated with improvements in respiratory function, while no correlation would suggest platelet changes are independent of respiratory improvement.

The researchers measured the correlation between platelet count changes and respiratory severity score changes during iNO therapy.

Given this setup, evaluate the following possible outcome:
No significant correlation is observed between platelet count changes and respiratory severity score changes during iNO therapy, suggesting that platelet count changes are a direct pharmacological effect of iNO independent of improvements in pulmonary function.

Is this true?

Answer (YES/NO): NO